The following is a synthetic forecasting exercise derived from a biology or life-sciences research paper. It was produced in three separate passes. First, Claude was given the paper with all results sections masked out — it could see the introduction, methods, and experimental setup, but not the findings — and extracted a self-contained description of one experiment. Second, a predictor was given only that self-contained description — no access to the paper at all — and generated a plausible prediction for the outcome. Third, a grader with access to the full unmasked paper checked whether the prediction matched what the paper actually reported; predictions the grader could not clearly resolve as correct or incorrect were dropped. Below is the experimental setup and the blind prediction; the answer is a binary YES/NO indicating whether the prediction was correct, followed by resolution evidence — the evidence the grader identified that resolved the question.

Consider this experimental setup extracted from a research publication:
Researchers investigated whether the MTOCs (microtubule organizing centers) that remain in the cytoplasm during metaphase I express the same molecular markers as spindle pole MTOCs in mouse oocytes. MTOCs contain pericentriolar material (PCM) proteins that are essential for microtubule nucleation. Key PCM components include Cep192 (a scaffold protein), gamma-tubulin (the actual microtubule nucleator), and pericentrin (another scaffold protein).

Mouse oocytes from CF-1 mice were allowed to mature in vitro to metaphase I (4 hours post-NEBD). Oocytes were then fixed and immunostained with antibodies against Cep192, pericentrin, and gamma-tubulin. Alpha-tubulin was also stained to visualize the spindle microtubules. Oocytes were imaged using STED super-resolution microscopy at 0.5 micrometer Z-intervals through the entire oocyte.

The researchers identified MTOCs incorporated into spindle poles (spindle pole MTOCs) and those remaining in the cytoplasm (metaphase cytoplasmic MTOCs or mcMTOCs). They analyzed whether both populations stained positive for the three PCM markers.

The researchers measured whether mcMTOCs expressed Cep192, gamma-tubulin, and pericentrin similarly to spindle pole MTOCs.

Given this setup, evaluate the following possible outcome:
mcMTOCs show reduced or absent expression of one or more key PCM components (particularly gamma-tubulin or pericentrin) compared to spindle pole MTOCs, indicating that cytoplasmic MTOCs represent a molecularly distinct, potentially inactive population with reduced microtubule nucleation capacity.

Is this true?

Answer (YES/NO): NO